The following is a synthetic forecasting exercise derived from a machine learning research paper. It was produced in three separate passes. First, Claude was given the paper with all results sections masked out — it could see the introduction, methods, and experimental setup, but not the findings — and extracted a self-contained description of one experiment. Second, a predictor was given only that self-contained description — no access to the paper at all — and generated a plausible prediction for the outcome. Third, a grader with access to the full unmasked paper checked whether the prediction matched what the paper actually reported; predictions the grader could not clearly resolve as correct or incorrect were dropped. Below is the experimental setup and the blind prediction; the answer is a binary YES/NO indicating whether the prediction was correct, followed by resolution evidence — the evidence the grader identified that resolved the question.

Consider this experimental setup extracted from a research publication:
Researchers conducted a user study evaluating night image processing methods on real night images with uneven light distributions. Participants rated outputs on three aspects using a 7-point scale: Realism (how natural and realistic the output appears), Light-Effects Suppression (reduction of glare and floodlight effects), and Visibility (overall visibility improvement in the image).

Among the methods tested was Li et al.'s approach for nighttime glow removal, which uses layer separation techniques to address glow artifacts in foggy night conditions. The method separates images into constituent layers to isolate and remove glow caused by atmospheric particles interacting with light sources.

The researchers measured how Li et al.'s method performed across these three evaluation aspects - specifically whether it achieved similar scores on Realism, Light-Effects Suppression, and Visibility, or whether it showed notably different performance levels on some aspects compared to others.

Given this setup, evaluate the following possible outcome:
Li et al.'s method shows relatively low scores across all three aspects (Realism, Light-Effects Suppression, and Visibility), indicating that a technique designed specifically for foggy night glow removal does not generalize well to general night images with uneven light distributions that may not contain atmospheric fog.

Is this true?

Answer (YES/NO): NO